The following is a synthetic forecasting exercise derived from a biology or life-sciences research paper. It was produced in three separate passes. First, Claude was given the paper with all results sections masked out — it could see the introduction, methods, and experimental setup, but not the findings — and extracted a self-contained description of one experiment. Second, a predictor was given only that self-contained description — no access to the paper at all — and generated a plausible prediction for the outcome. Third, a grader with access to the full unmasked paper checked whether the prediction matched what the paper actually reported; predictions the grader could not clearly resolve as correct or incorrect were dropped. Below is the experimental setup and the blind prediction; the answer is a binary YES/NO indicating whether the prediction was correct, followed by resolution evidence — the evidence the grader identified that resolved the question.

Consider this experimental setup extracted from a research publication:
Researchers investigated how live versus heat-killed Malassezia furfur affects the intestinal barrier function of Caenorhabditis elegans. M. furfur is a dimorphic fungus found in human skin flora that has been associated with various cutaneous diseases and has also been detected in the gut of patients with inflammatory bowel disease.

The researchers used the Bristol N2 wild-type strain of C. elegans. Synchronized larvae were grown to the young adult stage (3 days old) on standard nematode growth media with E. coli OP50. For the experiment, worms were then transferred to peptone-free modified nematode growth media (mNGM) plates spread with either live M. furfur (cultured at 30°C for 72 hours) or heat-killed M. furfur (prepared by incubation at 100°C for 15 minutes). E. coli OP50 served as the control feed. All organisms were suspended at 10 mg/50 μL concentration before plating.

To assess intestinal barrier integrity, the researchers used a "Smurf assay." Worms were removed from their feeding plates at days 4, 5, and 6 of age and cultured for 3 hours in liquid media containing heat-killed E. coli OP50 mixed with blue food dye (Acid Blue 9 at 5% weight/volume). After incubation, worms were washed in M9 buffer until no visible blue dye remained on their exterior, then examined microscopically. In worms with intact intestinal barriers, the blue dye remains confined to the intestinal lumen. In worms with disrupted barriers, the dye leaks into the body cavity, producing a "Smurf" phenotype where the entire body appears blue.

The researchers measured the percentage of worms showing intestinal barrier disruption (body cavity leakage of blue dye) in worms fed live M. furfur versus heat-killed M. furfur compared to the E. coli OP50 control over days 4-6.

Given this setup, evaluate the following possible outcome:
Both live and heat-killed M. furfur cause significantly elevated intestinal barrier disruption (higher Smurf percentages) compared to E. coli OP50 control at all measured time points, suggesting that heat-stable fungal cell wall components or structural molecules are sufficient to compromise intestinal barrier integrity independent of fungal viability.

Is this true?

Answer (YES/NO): NO